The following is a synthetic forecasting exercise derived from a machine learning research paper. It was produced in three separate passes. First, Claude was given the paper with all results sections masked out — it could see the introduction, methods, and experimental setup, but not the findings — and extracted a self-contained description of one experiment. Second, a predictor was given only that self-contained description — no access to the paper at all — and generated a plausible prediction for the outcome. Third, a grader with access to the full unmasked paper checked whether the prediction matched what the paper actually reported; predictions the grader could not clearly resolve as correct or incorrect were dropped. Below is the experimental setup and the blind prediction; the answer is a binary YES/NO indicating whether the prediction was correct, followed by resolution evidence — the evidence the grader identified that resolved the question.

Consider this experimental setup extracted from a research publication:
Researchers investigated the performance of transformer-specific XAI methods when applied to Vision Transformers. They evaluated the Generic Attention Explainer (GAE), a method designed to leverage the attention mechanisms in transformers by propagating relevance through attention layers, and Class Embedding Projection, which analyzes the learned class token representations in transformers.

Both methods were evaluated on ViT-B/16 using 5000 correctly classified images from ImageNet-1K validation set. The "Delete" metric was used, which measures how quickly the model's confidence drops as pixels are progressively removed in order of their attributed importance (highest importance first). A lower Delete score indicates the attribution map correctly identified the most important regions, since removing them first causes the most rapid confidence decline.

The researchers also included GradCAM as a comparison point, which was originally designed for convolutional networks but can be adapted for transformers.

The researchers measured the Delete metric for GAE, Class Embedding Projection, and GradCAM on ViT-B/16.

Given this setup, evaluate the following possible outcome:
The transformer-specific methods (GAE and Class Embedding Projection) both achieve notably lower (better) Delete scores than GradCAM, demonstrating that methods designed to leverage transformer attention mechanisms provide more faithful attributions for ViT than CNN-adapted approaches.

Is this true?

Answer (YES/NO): NO